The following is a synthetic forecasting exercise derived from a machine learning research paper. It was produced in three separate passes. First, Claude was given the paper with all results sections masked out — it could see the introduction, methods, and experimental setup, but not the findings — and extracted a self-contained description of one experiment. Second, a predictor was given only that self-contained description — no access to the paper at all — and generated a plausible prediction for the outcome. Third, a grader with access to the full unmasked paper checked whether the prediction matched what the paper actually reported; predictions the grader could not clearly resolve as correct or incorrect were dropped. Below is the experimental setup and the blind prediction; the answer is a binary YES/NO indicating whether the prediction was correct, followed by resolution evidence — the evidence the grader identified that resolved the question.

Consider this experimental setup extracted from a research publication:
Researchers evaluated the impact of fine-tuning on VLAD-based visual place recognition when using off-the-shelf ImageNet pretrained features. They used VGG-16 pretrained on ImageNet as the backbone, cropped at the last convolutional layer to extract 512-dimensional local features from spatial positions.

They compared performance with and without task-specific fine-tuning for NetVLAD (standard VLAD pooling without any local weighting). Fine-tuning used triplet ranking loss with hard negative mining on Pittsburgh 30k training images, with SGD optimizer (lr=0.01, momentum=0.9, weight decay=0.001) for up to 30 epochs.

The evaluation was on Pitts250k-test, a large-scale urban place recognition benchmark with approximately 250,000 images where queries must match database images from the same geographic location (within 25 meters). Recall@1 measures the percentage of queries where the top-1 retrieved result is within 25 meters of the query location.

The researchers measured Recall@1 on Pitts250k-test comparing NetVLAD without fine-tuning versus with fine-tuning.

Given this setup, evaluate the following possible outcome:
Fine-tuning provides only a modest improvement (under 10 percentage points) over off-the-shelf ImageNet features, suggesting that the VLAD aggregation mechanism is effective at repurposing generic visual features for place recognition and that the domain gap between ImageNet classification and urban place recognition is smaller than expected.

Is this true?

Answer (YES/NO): NO